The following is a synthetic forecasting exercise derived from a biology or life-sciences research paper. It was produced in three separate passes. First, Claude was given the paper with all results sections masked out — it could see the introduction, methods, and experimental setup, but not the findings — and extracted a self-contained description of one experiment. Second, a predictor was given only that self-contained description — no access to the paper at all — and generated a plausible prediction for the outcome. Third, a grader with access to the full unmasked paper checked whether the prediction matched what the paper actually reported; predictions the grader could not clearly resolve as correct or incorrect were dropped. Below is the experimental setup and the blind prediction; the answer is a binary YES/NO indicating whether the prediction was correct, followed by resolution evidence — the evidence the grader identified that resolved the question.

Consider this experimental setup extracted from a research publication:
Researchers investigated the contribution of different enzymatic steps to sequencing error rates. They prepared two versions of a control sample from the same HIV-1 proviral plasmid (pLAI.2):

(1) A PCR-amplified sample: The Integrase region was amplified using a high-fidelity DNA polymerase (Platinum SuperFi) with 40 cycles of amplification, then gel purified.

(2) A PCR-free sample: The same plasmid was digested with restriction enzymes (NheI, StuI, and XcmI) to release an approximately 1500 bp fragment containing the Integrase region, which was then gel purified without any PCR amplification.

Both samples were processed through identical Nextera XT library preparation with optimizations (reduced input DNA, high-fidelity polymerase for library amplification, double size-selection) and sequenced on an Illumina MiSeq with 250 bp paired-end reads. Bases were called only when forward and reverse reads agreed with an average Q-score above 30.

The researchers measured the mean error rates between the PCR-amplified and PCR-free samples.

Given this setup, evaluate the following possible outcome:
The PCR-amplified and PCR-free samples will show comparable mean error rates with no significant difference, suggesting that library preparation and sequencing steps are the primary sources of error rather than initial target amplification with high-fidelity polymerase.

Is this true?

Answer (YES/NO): YES